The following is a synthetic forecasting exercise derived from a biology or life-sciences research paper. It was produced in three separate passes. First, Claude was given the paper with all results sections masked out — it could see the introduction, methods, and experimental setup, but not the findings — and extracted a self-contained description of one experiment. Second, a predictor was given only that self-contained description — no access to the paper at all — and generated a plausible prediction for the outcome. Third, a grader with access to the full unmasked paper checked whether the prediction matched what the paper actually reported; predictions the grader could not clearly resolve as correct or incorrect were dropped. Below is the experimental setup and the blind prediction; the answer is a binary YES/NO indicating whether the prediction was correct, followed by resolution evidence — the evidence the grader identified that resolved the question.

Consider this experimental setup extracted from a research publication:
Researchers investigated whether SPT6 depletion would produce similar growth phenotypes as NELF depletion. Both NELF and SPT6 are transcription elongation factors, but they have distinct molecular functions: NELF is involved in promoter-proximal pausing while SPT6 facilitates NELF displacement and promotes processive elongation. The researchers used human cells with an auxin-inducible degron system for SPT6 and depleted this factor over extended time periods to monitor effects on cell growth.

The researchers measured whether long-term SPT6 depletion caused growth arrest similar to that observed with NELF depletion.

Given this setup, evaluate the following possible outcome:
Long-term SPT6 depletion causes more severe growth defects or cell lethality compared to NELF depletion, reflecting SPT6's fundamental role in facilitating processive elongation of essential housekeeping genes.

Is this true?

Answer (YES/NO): NO